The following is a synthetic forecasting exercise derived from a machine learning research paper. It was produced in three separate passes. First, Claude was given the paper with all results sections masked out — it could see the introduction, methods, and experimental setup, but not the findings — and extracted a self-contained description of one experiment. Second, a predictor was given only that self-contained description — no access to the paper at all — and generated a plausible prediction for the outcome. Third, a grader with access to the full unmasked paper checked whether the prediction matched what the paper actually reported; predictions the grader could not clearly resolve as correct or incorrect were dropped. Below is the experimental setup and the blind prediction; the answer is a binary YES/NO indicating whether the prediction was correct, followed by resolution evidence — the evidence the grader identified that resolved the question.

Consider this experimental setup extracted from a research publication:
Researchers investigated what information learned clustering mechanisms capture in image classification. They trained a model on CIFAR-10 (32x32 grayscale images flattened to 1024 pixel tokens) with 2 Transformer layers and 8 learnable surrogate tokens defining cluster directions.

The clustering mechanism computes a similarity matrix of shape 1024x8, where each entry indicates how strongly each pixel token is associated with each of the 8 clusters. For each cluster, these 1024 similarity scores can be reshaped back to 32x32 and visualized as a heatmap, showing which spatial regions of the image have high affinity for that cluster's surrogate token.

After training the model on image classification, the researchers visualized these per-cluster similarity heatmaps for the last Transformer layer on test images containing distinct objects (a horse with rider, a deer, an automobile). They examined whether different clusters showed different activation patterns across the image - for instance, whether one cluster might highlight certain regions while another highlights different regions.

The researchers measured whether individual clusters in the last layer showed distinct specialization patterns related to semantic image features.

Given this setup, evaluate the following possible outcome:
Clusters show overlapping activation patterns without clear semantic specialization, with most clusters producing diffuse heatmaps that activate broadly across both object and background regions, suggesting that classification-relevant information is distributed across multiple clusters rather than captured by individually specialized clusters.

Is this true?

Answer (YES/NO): NO